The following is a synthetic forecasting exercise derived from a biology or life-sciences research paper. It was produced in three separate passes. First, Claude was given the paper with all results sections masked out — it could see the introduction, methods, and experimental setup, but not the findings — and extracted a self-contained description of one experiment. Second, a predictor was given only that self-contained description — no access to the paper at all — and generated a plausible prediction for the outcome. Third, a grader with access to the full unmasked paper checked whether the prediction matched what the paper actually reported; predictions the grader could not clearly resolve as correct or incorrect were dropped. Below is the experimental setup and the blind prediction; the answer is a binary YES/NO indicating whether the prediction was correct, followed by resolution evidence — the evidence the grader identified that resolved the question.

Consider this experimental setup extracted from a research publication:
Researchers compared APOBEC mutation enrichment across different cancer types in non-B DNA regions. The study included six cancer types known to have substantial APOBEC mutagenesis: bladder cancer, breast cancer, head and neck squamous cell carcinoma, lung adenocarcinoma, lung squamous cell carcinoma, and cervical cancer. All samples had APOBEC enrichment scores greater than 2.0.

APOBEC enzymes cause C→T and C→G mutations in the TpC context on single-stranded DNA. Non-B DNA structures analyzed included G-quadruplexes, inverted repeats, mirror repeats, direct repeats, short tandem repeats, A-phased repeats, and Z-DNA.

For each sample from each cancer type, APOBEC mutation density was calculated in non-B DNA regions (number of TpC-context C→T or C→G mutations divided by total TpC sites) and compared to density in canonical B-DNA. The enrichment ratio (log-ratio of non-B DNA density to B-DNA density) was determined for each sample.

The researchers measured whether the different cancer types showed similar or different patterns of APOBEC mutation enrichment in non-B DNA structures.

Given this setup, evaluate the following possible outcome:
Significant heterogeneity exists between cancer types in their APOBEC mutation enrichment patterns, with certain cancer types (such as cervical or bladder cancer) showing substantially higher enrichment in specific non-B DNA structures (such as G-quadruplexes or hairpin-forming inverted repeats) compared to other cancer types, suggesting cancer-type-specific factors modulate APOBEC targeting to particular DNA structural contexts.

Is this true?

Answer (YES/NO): NO